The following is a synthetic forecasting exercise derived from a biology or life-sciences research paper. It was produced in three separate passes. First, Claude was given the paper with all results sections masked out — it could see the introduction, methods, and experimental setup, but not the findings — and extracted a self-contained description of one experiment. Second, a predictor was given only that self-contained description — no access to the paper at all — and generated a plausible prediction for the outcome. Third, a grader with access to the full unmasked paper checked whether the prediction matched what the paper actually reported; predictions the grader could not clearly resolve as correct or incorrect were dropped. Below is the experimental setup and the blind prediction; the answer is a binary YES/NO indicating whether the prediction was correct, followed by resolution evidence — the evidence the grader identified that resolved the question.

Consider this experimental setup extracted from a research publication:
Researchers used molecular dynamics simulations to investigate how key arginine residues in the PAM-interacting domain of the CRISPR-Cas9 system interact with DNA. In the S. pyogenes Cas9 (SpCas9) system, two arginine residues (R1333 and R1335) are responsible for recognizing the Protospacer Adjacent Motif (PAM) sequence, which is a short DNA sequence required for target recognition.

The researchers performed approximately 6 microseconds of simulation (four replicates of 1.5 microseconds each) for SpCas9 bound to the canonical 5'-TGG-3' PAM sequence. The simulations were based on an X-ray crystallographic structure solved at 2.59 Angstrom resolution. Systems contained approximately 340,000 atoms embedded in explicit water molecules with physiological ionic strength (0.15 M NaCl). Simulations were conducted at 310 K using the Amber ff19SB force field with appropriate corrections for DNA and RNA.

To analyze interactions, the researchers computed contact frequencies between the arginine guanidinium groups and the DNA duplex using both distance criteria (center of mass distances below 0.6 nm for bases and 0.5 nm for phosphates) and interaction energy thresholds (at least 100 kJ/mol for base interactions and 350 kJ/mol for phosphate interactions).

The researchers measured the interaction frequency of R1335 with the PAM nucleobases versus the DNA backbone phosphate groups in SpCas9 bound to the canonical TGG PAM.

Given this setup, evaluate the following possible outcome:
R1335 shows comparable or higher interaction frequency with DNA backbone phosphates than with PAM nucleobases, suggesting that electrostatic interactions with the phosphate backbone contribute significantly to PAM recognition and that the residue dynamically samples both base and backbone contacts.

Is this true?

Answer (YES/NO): NO